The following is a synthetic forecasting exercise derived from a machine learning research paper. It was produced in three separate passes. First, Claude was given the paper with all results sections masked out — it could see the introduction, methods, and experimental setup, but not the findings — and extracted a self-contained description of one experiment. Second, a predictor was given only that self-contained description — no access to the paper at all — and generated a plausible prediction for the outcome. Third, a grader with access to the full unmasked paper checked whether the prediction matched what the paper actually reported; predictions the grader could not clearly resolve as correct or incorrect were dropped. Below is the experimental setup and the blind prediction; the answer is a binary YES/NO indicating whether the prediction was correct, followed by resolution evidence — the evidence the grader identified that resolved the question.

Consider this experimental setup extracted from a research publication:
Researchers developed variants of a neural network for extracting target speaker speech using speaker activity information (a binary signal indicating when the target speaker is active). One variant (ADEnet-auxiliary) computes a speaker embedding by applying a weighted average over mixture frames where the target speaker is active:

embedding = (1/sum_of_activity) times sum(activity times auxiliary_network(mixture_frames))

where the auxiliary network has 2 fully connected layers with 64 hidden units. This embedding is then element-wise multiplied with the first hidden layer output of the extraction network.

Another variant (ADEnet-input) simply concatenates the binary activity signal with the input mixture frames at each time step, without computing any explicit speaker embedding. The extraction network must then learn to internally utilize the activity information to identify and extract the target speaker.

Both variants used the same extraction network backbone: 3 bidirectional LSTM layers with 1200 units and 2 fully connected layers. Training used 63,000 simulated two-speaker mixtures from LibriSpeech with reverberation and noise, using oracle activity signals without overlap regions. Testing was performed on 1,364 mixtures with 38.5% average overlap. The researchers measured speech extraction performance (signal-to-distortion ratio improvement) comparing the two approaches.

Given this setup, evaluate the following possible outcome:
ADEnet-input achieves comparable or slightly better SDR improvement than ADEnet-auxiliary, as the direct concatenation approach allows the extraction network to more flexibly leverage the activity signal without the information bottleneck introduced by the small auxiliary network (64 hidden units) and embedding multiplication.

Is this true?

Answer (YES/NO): YES